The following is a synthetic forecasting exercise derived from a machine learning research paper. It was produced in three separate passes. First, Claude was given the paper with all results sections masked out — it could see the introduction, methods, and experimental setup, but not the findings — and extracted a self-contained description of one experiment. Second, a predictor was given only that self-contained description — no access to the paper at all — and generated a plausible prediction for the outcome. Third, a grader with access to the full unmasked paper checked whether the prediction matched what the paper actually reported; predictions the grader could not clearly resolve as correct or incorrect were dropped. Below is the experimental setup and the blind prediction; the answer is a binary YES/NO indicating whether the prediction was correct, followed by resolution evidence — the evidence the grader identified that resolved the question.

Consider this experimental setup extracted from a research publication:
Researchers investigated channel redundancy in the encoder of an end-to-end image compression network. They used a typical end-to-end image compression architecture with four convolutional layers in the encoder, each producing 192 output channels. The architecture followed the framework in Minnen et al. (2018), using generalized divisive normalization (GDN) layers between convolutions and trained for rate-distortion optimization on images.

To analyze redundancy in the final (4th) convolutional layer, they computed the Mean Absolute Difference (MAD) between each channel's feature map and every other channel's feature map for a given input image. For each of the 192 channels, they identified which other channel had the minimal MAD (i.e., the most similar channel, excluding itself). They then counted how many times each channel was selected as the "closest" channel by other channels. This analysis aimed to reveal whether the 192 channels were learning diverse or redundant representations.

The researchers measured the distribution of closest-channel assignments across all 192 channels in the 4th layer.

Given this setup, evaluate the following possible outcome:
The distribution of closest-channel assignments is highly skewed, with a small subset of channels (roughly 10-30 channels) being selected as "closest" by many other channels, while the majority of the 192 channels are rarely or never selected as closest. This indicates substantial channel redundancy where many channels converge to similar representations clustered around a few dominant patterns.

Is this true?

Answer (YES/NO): NO